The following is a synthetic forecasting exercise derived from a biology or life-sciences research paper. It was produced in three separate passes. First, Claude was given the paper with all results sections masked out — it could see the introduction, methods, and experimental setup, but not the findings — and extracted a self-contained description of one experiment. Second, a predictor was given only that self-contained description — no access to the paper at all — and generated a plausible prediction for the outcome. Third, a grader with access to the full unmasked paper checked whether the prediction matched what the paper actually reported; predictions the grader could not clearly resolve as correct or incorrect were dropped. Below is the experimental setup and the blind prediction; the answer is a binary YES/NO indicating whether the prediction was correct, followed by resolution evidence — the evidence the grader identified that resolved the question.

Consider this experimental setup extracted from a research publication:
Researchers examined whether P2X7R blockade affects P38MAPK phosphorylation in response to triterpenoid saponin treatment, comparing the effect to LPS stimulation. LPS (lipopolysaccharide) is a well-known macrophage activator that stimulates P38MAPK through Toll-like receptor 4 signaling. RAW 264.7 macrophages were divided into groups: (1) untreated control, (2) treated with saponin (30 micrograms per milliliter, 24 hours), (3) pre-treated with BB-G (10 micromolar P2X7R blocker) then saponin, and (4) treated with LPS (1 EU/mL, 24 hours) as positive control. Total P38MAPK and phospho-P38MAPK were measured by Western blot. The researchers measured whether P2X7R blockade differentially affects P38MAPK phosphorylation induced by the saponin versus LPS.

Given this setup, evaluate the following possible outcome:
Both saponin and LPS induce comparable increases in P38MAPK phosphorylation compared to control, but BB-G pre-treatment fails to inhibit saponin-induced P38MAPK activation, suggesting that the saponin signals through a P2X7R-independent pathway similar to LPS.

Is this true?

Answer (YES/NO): NO